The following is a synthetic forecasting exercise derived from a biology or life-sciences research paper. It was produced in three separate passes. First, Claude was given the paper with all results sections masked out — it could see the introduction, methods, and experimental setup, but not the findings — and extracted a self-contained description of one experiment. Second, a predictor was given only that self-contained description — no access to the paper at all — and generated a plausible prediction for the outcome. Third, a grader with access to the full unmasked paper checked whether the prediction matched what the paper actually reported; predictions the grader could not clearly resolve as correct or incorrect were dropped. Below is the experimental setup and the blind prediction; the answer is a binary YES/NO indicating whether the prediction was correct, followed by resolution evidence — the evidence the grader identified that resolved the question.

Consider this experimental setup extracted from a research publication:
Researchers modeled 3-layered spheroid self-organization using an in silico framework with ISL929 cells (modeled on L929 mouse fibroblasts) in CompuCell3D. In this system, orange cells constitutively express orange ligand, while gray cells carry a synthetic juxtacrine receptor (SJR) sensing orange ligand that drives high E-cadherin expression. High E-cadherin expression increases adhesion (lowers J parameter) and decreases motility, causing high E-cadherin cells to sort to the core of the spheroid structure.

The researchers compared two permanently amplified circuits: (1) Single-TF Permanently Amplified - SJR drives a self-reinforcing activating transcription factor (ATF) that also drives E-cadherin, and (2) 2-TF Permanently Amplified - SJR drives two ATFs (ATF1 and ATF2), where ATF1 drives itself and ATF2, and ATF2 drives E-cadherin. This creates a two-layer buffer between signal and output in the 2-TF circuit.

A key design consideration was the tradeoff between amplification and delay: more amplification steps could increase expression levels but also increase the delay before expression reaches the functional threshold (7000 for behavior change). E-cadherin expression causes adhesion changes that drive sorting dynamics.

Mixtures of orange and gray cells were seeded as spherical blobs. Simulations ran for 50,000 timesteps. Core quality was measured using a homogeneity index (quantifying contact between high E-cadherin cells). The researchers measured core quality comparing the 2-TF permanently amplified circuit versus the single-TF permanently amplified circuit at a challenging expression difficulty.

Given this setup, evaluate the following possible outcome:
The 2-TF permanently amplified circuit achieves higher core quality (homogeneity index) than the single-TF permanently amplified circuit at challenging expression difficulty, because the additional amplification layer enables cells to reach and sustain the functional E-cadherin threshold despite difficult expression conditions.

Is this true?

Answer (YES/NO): NO